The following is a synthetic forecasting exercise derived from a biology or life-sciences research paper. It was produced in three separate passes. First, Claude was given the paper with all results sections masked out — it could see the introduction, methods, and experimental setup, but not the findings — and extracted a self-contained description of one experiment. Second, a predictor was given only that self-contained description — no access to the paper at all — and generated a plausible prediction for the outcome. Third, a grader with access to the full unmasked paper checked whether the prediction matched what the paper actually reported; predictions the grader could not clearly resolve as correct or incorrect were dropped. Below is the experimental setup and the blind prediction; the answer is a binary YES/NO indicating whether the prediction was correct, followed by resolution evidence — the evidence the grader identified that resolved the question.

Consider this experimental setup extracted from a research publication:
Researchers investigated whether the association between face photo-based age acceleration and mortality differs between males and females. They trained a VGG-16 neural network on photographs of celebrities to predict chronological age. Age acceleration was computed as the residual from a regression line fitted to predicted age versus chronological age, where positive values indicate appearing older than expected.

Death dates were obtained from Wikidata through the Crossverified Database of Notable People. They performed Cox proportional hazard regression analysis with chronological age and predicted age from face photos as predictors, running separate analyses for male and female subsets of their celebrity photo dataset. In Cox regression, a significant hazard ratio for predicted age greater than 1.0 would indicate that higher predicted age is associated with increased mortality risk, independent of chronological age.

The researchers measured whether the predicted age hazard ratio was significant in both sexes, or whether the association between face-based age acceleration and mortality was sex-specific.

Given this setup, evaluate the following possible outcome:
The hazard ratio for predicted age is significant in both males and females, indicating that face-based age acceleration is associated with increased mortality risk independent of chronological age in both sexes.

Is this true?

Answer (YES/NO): YES